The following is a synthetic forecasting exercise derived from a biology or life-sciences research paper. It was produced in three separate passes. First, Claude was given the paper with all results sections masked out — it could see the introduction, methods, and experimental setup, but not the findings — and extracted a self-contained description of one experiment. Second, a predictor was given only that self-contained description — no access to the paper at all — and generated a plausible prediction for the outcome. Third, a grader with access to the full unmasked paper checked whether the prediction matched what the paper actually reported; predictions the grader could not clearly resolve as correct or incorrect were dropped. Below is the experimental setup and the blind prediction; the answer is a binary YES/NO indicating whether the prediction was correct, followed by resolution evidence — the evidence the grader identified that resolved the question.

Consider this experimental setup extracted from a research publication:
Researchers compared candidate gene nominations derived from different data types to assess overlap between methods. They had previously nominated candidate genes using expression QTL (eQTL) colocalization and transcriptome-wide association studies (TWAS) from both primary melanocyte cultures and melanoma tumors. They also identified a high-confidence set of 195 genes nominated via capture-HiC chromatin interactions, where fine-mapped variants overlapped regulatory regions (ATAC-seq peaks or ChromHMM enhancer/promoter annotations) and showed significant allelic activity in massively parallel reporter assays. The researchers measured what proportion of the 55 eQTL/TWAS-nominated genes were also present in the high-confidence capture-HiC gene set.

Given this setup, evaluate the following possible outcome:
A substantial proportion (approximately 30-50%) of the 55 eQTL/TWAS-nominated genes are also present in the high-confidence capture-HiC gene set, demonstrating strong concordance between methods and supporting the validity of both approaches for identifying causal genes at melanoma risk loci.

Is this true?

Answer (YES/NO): YES